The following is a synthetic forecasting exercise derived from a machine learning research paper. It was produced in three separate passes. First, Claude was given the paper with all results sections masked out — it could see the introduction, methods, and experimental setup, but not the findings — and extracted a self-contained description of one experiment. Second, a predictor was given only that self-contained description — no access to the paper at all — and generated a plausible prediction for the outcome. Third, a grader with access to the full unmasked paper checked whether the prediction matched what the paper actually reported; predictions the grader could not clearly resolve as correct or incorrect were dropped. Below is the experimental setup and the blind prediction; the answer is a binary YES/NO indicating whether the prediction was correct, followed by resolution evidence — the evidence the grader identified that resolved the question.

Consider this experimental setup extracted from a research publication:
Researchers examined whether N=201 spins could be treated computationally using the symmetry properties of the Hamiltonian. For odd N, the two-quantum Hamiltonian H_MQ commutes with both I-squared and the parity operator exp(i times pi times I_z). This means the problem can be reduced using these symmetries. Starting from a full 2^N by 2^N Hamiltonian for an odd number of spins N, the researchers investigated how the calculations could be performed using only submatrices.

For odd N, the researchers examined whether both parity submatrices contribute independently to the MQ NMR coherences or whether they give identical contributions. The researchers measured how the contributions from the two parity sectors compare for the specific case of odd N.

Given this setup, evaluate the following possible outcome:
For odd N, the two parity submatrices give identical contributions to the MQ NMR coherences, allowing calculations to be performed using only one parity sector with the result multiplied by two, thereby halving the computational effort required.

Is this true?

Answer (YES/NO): YES